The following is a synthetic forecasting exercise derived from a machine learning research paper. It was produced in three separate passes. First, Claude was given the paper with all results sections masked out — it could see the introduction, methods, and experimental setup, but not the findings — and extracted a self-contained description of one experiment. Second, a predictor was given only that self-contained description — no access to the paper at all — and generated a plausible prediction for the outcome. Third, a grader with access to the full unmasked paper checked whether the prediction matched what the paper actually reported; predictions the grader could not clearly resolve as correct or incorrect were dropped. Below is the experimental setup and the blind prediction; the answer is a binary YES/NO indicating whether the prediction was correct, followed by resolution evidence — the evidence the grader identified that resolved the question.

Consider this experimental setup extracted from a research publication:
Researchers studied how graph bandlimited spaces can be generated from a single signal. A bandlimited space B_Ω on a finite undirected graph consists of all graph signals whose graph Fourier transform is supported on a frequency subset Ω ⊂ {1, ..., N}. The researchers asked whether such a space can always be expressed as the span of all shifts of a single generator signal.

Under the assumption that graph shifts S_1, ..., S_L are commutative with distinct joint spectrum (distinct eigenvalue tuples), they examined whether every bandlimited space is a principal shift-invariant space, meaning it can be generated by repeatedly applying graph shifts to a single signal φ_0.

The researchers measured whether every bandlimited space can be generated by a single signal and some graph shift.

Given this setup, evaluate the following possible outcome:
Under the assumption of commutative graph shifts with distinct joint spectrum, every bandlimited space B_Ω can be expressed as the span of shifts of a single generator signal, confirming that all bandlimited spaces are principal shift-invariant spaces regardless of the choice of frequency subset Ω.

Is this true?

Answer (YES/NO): YES